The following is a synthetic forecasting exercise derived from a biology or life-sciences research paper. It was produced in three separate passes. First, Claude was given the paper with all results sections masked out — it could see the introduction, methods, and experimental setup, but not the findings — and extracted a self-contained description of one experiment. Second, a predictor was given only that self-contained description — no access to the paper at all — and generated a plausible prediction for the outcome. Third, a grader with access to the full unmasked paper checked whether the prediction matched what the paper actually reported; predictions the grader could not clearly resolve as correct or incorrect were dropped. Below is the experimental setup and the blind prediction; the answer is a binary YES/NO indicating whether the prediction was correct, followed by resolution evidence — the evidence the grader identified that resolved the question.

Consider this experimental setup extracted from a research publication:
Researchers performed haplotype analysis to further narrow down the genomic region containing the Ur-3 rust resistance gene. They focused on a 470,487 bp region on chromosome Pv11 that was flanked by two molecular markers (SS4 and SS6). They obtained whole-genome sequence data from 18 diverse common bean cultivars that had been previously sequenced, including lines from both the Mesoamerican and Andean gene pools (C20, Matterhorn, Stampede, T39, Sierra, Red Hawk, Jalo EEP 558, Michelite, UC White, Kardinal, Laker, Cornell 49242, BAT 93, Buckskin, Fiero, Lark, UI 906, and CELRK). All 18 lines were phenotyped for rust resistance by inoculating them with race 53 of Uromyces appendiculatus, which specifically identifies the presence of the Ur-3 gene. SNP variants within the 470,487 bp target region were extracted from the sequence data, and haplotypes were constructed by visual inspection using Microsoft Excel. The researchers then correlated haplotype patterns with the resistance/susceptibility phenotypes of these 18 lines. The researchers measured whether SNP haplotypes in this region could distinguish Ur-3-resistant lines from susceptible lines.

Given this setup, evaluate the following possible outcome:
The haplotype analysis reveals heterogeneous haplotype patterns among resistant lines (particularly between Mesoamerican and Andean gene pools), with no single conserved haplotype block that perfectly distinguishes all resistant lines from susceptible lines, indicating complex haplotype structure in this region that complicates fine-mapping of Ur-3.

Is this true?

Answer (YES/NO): NO